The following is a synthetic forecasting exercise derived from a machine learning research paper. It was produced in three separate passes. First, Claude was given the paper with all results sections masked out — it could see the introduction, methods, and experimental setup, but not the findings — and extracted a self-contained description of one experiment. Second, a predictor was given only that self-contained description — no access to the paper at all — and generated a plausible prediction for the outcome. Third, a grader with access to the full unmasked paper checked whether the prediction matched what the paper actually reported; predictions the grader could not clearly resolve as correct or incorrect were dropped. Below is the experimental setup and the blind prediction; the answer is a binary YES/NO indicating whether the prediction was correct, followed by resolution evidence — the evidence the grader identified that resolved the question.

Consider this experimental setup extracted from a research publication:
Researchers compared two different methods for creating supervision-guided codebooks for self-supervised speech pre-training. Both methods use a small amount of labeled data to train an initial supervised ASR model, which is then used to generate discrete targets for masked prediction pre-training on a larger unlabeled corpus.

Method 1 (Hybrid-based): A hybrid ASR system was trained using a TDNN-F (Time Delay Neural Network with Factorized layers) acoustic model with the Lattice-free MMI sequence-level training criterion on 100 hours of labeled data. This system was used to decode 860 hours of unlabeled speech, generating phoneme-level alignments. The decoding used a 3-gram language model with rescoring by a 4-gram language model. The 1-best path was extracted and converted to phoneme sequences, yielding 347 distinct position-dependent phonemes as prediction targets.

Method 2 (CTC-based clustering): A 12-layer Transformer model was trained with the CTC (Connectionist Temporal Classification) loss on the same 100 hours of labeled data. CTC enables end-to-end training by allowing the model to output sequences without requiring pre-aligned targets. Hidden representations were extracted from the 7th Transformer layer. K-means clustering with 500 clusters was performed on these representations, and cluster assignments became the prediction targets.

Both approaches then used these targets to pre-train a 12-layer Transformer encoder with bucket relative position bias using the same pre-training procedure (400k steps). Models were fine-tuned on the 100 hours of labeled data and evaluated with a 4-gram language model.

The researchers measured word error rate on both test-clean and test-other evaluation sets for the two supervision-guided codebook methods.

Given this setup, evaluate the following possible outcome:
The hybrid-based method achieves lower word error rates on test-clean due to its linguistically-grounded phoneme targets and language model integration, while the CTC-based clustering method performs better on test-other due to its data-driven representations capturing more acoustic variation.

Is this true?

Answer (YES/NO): YES